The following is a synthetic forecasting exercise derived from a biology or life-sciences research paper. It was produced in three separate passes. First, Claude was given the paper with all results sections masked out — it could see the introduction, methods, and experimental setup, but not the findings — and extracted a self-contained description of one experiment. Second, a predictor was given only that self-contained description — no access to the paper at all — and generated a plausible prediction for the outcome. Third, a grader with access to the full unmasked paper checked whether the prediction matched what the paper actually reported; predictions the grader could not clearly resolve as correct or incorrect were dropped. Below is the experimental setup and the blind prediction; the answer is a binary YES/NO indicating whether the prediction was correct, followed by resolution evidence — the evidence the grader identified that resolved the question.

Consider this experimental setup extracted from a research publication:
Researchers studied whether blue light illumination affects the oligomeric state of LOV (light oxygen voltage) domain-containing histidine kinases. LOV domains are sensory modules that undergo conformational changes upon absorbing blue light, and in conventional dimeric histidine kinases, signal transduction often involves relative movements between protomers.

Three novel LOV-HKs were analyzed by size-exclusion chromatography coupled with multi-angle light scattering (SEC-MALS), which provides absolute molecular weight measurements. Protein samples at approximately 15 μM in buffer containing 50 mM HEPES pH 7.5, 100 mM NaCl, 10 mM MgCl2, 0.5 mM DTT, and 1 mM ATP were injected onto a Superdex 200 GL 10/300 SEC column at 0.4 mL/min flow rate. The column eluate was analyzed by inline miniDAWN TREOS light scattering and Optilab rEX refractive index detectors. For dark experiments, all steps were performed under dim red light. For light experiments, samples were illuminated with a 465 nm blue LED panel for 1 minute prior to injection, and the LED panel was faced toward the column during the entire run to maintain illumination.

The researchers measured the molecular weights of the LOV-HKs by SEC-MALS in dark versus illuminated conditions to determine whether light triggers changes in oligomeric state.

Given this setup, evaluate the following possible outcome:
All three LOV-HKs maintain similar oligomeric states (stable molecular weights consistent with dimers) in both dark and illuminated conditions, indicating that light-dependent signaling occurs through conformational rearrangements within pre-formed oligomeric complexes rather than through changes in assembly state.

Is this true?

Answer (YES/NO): YES